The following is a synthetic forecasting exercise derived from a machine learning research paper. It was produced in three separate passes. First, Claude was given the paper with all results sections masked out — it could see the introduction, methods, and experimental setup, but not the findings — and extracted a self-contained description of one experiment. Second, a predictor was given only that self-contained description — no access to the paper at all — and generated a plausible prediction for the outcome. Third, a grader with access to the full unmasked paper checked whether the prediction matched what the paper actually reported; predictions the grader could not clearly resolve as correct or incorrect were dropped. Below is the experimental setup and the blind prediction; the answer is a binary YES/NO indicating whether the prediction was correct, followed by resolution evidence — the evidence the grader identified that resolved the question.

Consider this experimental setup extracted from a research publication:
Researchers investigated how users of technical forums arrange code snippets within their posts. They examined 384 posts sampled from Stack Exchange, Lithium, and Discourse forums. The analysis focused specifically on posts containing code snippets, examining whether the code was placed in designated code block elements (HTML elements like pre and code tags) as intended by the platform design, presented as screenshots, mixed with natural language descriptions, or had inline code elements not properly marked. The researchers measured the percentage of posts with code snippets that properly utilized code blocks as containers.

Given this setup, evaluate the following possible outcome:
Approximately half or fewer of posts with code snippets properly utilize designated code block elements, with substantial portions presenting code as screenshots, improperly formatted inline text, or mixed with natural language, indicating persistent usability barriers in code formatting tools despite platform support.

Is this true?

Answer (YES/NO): NO